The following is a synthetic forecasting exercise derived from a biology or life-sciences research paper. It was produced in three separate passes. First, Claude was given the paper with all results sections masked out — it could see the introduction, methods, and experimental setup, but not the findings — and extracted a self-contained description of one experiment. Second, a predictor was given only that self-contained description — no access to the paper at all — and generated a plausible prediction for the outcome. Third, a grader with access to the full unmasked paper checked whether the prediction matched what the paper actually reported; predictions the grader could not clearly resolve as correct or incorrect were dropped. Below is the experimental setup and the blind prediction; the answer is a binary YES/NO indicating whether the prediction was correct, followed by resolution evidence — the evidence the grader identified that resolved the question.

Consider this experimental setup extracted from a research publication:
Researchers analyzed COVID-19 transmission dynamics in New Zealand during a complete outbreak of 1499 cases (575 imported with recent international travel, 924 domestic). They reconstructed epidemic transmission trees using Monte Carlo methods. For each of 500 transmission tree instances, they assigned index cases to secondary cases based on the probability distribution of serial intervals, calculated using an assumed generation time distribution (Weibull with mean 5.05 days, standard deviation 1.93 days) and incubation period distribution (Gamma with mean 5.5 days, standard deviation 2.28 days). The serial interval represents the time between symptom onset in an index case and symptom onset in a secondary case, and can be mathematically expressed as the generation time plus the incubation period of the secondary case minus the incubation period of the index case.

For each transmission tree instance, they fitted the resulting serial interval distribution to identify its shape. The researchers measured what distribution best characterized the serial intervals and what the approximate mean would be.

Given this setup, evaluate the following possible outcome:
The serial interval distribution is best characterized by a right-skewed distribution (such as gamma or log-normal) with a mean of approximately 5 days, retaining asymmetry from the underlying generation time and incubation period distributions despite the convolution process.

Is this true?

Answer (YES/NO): NO